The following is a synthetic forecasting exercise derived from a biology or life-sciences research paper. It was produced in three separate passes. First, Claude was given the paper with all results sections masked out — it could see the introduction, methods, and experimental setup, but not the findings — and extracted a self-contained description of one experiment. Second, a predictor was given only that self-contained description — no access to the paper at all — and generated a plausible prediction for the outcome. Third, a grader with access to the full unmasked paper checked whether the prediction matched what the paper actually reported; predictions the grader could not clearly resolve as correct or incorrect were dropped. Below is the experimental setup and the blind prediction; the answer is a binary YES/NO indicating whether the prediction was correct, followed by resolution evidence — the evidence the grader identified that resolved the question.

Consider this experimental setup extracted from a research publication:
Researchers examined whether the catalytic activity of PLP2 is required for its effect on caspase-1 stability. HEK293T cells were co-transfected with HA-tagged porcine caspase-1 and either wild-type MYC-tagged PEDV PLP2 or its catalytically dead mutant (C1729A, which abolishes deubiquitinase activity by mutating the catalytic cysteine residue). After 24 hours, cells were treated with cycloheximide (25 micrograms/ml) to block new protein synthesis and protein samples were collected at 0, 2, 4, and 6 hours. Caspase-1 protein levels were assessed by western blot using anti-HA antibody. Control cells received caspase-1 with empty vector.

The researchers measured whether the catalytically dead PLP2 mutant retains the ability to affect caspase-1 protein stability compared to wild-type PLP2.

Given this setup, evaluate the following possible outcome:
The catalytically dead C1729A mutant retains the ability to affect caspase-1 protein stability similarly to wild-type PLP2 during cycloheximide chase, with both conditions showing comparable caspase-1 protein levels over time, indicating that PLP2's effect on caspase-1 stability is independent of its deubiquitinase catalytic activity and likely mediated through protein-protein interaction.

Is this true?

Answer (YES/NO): NO